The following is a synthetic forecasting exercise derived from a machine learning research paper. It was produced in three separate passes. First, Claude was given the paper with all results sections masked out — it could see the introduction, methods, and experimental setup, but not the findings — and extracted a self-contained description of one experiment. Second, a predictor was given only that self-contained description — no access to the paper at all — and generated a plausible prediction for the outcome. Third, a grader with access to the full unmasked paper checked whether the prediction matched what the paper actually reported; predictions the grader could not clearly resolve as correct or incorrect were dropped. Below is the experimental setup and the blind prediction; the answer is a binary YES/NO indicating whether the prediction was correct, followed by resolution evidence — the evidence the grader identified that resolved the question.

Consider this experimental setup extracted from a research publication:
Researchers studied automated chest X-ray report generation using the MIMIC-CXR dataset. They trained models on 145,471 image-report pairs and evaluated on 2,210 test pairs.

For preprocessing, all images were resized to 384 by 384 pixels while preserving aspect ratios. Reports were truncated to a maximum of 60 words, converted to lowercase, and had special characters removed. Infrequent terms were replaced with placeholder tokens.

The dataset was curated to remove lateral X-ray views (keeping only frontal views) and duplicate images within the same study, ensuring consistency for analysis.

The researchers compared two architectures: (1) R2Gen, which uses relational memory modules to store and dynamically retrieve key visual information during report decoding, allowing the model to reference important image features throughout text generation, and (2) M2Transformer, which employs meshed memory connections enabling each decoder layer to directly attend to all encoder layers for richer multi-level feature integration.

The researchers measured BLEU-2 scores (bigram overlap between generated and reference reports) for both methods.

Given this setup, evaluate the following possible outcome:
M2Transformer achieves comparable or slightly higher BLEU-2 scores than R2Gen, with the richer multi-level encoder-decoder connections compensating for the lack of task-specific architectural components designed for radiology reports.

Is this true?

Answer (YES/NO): YES